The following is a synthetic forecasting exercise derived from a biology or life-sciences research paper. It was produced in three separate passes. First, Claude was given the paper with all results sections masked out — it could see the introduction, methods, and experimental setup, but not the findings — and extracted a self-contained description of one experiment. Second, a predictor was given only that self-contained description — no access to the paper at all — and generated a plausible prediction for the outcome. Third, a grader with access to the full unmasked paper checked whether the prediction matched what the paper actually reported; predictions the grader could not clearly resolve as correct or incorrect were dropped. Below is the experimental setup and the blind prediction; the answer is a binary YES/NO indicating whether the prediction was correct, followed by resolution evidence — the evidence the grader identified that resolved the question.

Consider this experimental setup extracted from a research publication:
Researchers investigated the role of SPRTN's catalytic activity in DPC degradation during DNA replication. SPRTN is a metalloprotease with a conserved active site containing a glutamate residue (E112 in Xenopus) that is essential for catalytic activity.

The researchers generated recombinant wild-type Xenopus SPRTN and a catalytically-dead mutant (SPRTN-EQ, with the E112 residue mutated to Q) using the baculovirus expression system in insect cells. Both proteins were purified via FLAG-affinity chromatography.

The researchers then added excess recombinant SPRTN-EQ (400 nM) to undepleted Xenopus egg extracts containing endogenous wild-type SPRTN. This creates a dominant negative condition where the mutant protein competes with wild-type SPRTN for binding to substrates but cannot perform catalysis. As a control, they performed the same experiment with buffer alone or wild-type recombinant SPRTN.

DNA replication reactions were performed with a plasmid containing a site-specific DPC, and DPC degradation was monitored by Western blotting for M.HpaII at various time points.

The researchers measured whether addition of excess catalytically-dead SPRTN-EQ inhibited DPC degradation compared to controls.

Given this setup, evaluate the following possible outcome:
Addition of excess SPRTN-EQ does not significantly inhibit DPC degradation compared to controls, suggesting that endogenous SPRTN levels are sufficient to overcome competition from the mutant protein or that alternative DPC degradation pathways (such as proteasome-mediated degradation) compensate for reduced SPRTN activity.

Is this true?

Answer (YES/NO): NO